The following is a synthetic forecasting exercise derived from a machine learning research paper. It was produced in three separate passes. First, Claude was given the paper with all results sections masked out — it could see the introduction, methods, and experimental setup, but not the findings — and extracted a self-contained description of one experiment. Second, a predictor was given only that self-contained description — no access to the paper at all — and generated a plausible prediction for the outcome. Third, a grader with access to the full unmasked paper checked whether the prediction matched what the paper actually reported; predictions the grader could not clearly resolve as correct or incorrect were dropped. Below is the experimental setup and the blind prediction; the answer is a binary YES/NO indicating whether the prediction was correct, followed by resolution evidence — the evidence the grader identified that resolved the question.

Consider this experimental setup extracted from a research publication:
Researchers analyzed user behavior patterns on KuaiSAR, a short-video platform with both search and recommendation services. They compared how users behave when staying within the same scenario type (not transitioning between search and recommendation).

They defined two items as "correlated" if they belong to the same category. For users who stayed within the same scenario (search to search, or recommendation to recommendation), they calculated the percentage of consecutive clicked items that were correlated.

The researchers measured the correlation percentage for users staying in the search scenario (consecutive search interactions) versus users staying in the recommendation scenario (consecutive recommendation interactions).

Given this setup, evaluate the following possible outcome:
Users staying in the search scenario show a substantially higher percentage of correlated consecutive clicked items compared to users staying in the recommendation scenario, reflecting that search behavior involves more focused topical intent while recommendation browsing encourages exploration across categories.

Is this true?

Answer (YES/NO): YES